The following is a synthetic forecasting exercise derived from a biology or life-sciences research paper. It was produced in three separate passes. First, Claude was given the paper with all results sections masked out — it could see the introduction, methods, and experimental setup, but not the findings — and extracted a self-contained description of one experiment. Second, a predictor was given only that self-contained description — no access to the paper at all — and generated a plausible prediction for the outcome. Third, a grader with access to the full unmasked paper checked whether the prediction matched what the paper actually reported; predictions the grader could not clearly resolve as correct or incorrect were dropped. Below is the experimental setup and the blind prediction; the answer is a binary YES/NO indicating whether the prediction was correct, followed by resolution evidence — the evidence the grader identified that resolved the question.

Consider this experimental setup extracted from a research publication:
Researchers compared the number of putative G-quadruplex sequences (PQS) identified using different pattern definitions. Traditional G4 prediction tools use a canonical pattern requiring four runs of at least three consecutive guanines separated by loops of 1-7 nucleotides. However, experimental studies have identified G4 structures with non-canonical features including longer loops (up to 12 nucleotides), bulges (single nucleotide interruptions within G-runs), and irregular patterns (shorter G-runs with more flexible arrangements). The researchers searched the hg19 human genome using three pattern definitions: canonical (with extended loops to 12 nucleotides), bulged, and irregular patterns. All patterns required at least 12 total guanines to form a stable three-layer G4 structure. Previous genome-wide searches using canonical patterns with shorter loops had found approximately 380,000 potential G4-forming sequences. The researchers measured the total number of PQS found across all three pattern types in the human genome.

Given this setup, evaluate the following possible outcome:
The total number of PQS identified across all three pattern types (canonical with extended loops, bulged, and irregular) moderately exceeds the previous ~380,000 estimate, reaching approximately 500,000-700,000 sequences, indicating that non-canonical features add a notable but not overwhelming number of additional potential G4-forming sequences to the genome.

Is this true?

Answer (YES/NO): NO